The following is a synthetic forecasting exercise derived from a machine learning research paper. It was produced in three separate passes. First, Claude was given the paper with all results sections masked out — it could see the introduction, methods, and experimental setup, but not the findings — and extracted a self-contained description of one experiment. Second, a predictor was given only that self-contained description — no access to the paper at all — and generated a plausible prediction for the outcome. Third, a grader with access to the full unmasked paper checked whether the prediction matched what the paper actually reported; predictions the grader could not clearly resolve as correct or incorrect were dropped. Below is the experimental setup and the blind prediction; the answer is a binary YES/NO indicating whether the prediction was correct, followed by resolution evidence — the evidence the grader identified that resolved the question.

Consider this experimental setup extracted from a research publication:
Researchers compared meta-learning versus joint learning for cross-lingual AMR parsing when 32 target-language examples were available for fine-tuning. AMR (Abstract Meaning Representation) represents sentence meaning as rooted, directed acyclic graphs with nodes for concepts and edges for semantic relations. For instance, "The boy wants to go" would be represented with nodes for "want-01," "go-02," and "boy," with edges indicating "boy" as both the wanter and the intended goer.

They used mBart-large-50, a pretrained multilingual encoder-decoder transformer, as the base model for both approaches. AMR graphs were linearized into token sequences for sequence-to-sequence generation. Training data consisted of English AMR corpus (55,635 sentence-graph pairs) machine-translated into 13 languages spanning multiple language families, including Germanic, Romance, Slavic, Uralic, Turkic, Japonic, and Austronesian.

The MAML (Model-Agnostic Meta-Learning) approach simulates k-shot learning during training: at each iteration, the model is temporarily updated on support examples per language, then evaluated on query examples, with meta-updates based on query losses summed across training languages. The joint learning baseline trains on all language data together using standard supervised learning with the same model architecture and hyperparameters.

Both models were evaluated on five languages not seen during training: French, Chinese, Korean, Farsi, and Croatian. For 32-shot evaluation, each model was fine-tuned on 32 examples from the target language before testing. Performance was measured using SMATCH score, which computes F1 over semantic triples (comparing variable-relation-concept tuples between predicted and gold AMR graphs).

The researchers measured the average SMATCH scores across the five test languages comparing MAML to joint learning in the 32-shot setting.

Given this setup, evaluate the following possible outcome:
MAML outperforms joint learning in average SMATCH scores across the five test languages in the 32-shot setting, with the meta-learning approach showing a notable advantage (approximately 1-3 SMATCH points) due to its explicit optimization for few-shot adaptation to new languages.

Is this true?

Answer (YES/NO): NO